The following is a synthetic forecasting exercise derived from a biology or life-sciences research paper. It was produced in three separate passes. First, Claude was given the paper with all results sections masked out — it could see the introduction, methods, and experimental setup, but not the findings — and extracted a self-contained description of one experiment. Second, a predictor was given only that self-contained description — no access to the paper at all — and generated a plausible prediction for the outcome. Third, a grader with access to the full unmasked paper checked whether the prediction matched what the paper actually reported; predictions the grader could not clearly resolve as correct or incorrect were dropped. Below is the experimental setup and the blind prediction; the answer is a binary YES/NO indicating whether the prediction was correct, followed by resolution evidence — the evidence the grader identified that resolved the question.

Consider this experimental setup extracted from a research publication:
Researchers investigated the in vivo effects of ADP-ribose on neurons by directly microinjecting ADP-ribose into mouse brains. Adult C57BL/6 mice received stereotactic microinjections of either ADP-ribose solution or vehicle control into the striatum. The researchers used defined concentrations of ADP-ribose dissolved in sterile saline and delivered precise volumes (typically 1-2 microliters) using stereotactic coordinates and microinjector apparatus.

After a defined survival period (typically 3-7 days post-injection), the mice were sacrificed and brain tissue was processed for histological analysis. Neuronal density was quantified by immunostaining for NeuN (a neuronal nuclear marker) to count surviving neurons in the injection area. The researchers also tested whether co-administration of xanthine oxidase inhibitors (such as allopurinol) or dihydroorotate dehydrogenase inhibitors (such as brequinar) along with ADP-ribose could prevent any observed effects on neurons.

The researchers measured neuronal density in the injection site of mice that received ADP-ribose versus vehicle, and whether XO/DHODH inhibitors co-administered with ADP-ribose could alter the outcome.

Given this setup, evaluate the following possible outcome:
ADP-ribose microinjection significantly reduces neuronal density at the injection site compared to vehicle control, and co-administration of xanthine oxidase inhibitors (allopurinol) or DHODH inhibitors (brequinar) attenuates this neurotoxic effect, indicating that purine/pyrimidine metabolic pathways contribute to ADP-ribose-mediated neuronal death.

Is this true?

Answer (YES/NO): YES